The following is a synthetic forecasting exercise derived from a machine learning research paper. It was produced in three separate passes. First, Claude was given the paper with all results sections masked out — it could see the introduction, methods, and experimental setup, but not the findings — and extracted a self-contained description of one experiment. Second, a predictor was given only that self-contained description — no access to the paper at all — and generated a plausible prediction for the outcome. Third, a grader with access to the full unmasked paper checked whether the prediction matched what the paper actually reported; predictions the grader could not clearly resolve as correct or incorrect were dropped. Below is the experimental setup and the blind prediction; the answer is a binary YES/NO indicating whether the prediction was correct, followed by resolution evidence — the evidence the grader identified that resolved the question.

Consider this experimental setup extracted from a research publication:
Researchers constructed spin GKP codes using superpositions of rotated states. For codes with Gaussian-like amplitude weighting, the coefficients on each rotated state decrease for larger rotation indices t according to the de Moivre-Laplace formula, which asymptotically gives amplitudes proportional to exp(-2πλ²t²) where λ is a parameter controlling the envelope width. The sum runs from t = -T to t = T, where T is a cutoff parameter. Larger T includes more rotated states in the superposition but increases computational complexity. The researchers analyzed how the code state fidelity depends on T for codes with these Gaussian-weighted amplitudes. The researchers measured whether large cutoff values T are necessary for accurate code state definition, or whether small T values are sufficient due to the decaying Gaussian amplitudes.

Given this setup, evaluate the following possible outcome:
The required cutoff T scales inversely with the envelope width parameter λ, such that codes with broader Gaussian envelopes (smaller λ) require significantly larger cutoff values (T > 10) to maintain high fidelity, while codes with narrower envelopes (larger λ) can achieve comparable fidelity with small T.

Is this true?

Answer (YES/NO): NO